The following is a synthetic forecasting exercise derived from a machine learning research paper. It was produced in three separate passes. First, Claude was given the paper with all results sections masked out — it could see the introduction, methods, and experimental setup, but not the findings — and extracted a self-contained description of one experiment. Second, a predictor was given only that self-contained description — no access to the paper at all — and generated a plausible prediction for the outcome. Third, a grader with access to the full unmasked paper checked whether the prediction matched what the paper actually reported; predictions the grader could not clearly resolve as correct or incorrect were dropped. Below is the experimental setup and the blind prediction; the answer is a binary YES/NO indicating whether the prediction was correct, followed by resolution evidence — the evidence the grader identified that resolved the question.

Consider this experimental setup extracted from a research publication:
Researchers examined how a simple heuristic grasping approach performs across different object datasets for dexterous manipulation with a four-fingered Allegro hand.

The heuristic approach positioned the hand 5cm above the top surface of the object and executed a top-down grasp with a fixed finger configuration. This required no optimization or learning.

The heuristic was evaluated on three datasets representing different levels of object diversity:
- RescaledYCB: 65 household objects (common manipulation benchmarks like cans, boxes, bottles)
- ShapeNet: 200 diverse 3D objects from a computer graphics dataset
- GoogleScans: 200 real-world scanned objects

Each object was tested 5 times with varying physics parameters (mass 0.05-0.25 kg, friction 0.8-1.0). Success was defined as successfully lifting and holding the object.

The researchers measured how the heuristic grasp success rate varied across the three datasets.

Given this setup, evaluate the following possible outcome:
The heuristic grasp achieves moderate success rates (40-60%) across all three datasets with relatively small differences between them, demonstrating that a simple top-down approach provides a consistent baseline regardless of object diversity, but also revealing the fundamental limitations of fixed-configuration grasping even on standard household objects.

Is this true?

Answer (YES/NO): NO